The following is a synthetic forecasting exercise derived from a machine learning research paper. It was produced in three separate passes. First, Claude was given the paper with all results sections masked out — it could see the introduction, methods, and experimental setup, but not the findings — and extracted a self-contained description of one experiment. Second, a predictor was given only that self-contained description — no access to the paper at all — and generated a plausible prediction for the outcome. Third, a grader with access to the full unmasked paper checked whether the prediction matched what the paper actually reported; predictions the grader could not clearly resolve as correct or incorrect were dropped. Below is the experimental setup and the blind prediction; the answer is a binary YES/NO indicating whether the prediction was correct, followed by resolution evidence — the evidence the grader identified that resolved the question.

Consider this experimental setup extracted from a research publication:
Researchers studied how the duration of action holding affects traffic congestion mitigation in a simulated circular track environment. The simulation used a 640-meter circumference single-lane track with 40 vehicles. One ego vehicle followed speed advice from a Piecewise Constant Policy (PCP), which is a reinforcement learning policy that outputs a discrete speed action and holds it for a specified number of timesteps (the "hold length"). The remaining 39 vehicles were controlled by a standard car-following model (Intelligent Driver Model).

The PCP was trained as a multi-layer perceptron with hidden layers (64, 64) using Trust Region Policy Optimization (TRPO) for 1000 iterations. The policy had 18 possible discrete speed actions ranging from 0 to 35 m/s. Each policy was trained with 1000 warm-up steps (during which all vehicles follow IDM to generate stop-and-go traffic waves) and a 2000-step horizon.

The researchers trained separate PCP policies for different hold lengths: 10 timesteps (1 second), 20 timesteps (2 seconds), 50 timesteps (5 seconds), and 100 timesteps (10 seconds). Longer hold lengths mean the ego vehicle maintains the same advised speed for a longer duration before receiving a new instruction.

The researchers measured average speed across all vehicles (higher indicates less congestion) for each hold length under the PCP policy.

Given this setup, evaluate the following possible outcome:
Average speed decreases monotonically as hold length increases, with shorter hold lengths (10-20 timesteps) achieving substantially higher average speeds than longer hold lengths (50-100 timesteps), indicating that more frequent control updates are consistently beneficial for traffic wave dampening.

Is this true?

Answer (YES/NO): NO